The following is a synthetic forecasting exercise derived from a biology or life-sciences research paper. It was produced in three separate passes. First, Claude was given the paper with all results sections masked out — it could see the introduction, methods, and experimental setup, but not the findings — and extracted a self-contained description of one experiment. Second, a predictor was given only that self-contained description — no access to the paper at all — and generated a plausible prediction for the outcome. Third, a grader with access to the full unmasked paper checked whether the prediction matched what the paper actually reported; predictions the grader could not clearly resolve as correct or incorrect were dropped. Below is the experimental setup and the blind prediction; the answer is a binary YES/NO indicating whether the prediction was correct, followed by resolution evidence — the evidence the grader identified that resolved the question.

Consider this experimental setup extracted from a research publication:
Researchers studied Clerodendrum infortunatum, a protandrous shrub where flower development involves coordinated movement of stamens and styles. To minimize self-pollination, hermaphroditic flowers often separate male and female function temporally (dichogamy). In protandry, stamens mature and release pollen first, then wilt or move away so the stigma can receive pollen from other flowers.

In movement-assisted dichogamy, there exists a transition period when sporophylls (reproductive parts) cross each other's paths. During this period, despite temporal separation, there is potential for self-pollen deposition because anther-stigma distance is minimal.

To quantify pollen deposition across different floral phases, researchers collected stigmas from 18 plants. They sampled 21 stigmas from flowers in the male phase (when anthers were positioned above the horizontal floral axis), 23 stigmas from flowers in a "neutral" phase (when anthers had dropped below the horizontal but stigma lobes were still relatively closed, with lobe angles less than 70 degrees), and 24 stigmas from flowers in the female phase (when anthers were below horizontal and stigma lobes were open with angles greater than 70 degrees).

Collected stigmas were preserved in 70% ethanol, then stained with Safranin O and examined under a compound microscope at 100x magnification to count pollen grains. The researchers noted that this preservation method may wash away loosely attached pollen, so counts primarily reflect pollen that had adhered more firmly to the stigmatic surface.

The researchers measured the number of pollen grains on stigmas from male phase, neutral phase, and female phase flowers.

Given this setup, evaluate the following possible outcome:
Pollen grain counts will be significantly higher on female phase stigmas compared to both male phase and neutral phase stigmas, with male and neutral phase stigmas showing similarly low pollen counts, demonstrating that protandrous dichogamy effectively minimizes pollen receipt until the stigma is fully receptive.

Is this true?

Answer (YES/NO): NO